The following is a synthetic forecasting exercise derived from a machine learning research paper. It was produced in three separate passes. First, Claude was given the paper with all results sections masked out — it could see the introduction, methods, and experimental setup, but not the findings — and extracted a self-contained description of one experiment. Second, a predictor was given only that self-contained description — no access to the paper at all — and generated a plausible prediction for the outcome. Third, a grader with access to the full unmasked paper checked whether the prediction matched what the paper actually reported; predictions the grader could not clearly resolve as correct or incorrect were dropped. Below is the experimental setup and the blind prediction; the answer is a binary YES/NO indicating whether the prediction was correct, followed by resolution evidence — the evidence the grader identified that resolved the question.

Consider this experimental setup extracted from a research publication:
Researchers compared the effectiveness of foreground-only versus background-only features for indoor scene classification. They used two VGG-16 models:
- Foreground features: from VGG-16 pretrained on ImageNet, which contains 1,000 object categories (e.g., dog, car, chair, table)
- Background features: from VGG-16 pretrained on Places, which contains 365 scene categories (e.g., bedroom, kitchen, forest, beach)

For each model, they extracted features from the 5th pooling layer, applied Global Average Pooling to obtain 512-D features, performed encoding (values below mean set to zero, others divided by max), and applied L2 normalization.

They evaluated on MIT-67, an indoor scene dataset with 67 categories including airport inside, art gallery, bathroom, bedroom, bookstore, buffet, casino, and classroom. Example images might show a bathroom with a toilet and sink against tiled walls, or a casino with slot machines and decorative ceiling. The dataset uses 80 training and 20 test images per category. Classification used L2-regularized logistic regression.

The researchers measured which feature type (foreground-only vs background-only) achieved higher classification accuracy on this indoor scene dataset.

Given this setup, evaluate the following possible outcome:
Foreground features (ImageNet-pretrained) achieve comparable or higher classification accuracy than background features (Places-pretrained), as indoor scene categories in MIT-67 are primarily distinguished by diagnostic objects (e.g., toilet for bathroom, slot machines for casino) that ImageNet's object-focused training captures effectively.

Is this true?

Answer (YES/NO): NO